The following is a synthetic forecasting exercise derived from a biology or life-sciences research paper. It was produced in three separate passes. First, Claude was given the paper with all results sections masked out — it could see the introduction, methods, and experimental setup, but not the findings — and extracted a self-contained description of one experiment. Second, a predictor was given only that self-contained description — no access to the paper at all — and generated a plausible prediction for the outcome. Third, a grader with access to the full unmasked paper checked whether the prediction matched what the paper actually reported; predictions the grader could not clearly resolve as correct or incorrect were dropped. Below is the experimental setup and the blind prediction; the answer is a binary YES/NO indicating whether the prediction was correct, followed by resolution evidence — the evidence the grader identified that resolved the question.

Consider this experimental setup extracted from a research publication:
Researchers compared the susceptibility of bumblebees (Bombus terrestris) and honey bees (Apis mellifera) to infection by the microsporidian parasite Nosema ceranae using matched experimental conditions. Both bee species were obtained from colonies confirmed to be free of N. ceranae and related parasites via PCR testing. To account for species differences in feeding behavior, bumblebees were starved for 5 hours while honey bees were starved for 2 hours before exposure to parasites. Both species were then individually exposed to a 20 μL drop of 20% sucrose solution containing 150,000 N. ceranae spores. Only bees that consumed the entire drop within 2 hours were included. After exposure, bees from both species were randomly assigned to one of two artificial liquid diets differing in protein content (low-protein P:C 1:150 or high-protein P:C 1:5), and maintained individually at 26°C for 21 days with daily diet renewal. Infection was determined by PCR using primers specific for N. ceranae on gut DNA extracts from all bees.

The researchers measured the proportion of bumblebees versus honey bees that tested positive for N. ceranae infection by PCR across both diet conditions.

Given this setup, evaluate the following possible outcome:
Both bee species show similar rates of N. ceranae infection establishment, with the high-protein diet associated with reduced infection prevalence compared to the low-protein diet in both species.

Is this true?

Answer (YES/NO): NO